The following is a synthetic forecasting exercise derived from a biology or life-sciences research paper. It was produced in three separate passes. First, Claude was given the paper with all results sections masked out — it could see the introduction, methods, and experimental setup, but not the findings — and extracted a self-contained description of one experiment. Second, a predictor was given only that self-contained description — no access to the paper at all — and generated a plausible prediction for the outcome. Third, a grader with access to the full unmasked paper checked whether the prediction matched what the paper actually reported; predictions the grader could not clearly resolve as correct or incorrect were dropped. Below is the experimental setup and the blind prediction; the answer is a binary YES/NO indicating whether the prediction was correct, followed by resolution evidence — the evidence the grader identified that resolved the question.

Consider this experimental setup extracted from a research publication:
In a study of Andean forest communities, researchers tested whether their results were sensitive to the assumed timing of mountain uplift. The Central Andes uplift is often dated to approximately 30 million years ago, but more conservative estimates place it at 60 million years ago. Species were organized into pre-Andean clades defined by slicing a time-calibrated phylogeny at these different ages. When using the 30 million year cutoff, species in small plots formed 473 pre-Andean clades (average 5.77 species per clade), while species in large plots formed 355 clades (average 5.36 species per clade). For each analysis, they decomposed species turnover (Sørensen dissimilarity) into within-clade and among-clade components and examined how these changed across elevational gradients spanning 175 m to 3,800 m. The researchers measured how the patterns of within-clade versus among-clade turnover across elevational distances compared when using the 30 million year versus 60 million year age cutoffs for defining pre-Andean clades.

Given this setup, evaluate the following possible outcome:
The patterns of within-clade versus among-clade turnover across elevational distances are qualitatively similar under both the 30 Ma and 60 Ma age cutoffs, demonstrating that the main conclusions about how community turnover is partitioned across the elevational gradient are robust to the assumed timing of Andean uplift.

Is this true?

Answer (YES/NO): YES